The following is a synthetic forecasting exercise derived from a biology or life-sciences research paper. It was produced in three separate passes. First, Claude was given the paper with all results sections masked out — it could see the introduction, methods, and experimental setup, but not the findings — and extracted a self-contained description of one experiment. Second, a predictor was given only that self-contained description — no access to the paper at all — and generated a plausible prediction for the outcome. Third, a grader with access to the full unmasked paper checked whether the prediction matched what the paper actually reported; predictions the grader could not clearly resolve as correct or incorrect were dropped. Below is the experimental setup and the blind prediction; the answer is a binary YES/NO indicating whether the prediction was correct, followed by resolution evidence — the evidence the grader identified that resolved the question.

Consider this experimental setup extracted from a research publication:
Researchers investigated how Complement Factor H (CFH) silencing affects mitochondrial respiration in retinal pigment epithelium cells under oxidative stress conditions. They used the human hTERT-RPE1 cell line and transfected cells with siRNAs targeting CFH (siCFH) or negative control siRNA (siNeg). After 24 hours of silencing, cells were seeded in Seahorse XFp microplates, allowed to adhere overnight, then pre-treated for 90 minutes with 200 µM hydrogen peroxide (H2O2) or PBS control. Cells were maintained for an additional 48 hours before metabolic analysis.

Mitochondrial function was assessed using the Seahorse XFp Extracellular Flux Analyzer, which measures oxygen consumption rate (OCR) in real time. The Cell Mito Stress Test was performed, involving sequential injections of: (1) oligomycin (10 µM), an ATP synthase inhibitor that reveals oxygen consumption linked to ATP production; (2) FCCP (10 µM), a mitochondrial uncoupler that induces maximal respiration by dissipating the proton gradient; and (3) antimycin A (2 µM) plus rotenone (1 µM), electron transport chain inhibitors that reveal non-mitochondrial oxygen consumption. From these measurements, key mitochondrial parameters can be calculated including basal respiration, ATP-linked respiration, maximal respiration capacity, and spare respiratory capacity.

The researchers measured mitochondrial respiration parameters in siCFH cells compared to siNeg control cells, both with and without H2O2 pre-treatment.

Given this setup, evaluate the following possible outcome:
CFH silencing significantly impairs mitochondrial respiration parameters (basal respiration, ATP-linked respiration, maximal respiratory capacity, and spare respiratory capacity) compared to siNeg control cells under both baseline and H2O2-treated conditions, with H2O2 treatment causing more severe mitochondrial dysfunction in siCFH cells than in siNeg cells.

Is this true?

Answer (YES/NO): NO